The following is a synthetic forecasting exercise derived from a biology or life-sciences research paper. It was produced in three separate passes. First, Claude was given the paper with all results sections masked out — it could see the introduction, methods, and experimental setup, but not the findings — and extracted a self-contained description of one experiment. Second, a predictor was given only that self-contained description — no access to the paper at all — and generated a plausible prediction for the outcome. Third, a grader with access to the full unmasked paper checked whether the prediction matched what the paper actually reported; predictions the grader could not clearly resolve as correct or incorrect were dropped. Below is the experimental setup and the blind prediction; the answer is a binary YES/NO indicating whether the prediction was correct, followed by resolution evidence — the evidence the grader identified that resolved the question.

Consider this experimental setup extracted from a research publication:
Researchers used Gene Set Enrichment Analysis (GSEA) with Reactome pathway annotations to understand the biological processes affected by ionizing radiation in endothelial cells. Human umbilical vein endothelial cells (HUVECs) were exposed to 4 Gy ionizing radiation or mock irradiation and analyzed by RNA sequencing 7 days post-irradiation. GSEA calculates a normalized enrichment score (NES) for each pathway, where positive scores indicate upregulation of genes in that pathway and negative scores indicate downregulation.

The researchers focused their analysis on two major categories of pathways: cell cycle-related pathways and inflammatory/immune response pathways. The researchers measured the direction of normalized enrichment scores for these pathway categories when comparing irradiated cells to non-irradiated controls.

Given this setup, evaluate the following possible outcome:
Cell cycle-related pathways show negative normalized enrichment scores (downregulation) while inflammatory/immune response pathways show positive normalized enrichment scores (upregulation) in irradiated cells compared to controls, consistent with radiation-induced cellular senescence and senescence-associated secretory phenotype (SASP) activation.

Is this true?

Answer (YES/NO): YES